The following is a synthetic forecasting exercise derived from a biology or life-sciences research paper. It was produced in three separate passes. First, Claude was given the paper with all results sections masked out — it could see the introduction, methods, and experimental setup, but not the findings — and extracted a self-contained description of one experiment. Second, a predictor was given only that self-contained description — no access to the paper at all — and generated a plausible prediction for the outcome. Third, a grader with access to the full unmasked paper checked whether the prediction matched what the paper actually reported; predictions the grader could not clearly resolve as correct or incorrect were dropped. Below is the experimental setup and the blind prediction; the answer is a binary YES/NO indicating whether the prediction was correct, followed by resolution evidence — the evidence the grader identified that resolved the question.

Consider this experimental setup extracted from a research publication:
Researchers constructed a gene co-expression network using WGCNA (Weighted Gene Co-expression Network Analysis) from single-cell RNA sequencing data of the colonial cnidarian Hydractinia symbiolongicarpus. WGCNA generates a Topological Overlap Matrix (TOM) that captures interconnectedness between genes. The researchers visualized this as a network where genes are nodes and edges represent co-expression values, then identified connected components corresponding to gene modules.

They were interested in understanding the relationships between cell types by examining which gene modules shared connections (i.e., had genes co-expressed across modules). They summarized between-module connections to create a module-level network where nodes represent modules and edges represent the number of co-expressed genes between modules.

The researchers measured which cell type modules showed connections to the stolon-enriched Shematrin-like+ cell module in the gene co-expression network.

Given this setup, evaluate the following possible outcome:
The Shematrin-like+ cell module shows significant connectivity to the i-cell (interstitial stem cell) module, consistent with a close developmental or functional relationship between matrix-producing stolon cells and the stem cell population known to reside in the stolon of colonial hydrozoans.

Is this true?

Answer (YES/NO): NO